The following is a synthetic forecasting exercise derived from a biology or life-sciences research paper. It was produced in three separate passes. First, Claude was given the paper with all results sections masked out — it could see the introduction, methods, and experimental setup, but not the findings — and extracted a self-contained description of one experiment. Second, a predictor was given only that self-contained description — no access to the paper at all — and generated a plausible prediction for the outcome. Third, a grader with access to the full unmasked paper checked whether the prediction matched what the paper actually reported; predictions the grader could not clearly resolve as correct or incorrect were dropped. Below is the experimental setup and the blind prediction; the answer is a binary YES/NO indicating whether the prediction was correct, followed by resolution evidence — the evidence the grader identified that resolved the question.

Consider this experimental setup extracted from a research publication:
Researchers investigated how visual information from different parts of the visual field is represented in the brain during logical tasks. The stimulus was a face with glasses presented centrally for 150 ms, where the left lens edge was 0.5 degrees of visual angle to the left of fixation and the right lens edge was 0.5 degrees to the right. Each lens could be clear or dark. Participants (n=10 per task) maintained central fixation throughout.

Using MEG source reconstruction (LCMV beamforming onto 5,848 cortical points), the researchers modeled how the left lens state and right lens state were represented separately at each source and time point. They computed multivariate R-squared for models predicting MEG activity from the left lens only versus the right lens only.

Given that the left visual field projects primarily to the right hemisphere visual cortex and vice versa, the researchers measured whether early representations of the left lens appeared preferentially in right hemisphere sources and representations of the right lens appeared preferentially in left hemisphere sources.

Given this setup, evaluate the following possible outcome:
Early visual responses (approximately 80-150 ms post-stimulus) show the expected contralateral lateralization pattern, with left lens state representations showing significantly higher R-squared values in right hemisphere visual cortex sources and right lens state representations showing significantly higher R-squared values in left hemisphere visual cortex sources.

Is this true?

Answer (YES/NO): YES